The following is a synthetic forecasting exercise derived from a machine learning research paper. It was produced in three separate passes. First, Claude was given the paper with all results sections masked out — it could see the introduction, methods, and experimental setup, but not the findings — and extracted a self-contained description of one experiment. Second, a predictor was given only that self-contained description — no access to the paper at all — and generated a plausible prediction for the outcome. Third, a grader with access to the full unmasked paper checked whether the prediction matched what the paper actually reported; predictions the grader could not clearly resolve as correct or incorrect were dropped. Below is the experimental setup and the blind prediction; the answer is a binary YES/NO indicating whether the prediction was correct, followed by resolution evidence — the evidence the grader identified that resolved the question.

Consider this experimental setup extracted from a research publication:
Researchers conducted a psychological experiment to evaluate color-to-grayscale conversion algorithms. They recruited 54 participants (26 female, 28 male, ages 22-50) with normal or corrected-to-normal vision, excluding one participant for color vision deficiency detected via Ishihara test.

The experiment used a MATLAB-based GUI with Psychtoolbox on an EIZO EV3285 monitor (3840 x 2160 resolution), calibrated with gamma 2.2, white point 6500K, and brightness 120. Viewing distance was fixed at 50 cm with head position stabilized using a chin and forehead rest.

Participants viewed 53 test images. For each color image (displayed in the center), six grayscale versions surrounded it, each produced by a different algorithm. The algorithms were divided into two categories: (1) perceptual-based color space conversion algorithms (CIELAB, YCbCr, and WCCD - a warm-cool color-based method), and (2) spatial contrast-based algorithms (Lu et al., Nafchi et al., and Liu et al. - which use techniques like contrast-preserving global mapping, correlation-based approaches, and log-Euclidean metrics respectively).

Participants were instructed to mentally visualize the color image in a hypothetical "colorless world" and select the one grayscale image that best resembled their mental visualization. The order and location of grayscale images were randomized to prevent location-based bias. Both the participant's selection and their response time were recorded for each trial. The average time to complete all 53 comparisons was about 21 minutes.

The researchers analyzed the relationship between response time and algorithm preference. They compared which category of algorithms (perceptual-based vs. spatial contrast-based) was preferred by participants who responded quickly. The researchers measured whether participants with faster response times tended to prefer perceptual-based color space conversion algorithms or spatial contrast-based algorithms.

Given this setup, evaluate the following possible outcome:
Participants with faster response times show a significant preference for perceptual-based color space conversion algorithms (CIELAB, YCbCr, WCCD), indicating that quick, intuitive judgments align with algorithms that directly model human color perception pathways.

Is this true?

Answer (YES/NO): NO